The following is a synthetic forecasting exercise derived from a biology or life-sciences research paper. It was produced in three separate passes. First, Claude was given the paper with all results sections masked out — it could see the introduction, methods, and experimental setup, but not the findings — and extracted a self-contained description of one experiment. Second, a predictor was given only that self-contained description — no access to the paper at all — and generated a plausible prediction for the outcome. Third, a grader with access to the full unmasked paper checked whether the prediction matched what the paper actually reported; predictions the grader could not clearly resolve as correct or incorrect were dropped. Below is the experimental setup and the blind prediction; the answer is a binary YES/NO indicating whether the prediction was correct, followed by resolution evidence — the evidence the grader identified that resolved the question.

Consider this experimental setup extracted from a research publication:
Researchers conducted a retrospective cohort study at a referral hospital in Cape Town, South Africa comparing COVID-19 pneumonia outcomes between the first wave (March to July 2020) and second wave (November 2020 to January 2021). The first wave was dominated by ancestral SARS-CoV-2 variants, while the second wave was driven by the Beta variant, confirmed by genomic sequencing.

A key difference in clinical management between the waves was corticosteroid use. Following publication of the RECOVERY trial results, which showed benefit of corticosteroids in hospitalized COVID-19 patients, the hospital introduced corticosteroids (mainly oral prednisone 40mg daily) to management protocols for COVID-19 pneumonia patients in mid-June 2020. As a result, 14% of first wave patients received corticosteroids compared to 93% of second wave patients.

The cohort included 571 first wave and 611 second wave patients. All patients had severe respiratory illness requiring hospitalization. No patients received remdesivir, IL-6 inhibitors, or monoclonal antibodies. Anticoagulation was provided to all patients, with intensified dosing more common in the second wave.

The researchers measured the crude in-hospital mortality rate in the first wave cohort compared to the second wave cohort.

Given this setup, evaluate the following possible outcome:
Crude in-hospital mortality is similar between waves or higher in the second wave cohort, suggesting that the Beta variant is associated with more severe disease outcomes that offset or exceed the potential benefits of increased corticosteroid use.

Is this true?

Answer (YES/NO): YES